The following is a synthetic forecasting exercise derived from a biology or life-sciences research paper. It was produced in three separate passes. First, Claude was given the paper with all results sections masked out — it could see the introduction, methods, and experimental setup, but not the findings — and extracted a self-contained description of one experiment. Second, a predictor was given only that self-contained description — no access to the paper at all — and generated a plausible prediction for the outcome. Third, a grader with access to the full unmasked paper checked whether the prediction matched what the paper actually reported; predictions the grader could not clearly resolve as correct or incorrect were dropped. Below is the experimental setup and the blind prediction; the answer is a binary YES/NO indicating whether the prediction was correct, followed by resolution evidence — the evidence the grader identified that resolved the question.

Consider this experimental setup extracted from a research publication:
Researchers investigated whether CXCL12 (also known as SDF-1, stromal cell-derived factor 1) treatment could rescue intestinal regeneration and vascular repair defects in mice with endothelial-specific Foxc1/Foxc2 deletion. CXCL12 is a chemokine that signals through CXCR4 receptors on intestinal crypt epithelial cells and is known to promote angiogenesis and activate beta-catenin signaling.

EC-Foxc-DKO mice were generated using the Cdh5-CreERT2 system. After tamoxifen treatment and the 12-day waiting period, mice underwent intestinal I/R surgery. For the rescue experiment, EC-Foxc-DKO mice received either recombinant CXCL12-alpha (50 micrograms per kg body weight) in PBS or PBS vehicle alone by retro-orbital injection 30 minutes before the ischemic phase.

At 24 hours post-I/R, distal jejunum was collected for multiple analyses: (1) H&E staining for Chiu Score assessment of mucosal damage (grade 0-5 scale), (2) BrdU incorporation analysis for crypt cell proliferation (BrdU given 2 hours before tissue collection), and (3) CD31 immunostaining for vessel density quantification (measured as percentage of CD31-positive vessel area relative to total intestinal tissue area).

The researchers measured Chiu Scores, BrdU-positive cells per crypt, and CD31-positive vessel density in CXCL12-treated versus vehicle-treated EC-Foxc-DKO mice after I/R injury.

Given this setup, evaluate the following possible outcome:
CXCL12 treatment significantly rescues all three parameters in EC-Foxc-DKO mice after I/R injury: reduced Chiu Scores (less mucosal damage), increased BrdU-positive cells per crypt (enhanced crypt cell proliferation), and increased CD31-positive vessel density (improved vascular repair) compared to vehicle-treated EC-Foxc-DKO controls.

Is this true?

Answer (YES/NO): NO